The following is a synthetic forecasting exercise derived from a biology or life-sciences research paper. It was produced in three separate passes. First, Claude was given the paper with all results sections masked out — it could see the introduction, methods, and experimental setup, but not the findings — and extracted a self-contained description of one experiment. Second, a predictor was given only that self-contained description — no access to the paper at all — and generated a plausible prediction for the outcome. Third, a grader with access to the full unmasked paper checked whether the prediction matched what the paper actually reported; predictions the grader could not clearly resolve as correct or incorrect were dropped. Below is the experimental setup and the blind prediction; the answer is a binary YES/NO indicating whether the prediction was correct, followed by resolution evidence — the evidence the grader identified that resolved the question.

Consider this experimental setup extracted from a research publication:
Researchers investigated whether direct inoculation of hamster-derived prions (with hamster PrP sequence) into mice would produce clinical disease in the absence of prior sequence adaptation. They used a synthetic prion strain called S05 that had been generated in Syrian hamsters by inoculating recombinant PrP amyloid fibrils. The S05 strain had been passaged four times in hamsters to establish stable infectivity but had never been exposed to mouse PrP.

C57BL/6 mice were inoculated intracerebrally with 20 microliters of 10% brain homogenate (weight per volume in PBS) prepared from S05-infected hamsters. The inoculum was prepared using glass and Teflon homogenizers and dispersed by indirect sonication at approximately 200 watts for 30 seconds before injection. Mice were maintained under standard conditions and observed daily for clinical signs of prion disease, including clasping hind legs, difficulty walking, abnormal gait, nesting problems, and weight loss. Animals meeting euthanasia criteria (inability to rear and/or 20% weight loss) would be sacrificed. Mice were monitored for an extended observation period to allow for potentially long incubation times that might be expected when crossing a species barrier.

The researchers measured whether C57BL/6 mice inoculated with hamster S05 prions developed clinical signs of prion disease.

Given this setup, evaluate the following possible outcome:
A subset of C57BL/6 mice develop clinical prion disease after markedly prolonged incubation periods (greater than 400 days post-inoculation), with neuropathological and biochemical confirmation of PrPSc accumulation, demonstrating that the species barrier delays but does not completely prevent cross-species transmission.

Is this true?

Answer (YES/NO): NO